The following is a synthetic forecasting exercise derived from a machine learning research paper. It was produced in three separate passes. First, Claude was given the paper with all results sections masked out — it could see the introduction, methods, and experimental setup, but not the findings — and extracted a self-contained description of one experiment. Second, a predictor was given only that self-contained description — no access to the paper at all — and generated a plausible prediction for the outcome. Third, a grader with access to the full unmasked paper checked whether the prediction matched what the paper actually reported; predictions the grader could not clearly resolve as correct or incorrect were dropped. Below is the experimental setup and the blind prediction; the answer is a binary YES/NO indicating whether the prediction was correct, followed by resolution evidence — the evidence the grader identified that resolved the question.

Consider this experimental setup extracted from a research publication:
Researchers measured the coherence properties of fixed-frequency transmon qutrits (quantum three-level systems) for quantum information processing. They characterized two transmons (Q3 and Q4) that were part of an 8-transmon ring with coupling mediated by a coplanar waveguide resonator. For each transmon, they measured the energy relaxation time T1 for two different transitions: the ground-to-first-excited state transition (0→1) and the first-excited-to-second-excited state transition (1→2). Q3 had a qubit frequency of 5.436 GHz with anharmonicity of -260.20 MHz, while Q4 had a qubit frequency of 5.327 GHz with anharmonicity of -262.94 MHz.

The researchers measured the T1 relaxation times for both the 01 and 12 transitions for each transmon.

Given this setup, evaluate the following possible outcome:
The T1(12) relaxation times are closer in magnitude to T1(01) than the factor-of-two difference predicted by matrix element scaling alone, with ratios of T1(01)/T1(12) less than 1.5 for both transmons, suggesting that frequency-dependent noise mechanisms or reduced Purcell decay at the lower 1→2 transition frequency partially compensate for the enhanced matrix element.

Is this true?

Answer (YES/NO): NO